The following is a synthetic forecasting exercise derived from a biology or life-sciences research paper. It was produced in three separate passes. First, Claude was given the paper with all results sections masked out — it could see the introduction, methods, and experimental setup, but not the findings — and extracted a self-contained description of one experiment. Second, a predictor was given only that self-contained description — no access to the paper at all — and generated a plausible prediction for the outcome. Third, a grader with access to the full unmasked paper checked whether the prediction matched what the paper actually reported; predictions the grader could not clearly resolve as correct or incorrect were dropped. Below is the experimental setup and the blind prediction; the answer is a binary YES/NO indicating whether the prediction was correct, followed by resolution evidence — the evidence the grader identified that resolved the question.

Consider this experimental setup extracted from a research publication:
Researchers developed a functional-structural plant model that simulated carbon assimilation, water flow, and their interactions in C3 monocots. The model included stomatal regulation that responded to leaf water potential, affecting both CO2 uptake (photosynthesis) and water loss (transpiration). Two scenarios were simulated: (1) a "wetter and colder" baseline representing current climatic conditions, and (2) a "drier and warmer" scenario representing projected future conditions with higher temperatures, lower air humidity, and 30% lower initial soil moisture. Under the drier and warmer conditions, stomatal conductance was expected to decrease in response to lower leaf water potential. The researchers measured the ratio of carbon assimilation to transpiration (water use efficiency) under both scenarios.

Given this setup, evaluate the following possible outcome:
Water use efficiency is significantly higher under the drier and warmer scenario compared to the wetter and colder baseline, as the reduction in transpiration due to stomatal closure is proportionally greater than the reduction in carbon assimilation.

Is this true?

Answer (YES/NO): NO